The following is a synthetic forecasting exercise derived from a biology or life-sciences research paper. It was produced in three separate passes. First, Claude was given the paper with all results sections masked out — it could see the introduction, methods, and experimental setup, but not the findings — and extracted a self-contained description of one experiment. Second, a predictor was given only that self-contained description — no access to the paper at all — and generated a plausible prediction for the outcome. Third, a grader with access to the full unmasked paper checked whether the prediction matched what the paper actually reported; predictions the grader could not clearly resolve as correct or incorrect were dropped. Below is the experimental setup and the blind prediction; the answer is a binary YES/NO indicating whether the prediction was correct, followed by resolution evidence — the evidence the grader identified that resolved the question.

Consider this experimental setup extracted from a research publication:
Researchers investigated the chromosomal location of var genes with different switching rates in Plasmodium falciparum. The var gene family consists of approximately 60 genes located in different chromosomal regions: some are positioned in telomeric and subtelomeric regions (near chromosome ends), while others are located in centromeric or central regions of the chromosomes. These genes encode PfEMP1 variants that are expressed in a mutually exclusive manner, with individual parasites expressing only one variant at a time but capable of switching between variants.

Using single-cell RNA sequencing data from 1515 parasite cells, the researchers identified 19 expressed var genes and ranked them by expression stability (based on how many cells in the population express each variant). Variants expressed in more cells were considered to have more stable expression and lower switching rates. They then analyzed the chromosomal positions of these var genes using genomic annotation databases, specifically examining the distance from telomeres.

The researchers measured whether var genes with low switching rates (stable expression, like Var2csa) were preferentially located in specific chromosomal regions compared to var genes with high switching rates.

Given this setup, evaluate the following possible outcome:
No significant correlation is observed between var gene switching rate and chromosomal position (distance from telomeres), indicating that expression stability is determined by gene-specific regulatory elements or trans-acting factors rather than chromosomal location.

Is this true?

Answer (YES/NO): NO